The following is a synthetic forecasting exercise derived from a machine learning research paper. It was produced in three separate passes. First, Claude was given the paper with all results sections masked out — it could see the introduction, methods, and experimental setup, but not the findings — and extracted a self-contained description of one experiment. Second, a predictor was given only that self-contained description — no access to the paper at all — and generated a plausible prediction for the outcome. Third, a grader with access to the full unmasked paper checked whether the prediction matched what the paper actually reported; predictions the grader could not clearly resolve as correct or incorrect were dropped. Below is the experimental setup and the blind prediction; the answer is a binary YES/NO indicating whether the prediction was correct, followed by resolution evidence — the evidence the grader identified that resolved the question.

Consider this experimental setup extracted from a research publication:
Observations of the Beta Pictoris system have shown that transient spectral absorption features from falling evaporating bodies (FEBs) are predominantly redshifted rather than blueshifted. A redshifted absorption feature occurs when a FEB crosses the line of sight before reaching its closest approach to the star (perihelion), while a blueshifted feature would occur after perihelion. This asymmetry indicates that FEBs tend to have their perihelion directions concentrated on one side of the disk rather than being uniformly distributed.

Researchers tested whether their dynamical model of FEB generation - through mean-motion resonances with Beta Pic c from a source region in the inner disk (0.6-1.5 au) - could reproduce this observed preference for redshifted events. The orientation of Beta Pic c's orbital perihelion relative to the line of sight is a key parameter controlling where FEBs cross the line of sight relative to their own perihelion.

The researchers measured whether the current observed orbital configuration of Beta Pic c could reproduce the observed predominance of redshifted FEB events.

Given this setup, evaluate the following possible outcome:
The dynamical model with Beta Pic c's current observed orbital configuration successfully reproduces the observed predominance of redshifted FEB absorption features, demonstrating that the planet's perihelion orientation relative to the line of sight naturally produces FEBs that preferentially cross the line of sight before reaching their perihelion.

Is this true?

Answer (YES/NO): YES